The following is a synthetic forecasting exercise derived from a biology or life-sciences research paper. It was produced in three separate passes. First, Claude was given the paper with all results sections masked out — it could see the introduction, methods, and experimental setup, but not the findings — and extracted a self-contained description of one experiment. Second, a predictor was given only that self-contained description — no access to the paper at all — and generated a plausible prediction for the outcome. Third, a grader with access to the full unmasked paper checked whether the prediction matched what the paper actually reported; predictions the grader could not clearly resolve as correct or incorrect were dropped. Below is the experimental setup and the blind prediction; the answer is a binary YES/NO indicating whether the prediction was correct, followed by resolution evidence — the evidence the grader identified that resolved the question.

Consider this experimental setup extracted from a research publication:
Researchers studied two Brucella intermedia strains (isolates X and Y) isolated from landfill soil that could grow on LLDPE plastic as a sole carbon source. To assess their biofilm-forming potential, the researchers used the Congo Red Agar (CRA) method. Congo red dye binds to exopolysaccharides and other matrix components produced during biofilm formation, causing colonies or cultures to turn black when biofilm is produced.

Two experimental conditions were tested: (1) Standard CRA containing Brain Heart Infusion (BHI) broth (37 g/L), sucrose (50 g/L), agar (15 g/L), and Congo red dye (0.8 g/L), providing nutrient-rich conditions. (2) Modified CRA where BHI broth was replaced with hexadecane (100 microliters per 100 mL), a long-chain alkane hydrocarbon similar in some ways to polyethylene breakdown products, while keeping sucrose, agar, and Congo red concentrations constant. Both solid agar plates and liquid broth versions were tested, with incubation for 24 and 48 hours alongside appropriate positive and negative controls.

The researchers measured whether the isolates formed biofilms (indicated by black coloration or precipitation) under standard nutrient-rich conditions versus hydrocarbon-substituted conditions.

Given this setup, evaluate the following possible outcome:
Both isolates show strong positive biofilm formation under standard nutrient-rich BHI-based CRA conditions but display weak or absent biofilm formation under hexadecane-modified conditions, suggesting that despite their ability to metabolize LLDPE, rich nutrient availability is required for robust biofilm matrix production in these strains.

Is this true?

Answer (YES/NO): NO